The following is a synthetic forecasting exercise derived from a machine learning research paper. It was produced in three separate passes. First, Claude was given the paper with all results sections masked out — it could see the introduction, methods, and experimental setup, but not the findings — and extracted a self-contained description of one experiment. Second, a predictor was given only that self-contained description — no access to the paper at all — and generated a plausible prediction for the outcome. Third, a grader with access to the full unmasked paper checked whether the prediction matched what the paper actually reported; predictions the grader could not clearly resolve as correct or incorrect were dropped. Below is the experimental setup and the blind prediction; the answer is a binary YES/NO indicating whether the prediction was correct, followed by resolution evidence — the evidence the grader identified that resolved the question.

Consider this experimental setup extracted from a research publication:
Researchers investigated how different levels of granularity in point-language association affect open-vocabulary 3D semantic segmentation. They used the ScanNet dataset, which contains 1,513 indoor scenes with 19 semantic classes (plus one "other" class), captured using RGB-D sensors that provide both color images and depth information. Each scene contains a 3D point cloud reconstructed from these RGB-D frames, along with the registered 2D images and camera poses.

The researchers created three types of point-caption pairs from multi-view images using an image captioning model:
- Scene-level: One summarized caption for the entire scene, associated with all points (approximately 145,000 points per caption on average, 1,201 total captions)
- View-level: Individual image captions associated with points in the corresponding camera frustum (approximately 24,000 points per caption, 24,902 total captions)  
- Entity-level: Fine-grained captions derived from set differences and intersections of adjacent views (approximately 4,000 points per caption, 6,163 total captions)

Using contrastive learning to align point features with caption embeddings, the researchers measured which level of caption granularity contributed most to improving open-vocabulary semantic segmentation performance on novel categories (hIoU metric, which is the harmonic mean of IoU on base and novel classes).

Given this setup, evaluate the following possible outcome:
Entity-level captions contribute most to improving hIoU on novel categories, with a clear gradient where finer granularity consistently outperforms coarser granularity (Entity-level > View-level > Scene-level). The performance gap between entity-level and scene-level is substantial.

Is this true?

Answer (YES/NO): YES